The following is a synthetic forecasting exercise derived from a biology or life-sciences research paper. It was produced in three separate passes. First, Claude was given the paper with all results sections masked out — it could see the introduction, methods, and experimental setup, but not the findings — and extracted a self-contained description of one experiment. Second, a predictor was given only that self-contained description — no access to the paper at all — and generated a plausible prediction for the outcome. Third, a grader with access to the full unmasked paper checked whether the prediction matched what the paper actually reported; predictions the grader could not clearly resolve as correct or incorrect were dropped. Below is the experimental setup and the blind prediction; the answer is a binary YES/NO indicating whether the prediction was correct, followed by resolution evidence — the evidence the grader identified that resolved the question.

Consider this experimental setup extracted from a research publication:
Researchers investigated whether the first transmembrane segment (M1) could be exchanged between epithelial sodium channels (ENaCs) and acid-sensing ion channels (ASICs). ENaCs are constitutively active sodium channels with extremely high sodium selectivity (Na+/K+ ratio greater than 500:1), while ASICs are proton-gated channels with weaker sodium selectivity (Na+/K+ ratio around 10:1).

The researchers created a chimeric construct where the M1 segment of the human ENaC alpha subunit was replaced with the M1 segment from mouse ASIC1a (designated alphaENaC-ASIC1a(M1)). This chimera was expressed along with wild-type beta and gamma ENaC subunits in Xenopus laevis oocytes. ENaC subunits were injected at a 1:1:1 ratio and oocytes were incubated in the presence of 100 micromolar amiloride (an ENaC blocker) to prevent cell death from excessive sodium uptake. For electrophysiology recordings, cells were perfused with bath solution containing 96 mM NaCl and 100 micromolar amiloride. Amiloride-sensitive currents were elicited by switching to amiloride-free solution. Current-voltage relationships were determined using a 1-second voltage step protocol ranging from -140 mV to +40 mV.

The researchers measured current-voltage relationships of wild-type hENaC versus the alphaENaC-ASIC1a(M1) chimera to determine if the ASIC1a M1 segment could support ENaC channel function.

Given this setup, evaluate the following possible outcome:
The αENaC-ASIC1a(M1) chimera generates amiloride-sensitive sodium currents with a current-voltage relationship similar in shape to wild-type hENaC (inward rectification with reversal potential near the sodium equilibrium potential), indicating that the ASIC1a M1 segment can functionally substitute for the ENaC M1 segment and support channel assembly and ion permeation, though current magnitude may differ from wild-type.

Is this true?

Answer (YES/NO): YES